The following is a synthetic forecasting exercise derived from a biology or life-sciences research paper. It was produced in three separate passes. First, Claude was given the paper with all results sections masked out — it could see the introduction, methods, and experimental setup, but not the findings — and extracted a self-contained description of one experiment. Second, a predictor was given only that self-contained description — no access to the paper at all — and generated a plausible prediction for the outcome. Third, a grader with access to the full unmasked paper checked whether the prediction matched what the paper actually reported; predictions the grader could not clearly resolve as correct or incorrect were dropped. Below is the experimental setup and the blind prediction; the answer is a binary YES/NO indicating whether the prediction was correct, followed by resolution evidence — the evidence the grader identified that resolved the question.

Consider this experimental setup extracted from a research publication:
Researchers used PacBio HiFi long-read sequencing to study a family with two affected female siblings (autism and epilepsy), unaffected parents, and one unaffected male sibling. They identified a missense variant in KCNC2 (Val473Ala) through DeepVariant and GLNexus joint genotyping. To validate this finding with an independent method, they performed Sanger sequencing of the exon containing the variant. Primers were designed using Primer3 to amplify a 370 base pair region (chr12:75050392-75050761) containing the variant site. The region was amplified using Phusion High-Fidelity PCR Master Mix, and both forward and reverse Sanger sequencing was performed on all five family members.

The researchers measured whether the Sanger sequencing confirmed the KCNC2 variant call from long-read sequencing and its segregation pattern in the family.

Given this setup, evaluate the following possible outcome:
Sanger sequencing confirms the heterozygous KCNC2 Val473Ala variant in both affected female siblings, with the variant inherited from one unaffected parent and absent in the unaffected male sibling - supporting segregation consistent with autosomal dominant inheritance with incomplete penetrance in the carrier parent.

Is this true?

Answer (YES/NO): NO